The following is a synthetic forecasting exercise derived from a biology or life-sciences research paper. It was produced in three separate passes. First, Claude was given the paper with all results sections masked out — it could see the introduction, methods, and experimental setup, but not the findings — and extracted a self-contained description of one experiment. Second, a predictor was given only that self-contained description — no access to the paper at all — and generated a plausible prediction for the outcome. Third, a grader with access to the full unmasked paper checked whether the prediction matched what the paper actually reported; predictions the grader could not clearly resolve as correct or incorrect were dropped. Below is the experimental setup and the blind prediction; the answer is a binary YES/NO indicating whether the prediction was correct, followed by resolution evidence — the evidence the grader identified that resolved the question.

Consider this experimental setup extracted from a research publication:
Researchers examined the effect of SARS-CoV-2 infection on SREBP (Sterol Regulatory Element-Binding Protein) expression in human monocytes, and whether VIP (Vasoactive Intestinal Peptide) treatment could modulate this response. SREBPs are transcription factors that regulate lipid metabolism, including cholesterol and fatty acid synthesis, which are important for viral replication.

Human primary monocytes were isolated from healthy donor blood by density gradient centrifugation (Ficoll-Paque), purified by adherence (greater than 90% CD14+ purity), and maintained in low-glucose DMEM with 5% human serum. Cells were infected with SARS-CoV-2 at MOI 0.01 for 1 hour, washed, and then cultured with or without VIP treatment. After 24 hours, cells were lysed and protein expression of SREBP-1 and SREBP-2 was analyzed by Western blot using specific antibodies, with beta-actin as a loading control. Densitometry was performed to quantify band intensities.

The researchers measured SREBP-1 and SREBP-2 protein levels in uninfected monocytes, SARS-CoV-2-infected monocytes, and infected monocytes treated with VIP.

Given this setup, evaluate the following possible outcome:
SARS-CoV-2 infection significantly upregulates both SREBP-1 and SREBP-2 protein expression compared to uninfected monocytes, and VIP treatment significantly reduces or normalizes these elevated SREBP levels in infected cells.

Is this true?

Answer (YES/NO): YES